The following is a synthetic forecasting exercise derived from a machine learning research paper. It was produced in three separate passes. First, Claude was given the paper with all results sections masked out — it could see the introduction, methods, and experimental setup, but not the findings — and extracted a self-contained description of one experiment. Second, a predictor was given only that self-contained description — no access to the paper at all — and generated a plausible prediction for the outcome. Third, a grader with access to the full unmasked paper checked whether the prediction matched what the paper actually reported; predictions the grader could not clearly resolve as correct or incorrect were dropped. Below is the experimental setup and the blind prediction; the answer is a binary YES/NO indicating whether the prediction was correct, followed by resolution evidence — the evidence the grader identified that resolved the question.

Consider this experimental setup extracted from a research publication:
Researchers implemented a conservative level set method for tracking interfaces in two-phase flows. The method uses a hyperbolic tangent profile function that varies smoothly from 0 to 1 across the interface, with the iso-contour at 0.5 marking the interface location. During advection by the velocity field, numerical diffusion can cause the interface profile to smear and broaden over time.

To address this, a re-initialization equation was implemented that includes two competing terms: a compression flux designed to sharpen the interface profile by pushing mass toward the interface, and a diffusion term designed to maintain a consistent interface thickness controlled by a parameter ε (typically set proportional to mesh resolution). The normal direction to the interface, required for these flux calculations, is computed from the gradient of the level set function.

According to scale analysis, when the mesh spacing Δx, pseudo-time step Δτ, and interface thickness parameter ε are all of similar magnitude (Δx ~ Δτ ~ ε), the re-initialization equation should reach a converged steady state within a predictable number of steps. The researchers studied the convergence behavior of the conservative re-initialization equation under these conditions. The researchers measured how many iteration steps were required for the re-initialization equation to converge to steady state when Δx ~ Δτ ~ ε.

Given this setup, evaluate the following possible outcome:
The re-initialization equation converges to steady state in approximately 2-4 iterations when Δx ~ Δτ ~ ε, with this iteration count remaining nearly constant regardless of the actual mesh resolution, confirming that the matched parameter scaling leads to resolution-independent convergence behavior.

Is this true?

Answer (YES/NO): NO